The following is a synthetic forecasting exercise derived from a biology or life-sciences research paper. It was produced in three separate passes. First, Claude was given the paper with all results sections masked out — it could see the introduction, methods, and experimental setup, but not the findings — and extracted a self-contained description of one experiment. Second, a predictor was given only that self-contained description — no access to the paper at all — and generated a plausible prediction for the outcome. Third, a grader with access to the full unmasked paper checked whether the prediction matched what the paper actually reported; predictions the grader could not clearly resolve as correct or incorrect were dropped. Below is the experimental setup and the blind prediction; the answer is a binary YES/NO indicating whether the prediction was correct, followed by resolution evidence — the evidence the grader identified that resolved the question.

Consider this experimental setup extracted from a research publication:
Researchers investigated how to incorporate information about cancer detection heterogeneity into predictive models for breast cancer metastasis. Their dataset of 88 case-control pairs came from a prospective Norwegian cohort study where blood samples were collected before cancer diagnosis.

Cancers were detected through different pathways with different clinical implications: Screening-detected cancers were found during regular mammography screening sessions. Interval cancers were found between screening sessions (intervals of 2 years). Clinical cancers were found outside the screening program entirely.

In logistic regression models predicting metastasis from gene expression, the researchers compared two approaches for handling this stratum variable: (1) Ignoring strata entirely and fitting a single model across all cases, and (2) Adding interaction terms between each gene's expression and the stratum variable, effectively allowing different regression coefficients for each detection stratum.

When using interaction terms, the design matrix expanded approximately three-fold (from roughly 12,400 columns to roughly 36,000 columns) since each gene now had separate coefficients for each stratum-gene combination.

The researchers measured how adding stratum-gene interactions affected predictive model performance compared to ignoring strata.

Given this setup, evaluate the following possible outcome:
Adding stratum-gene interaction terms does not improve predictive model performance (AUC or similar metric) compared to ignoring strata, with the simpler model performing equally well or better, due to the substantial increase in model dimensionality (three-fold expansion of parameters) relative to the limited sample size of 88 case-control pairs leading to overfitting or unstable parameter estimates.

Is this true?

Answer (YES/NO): NO